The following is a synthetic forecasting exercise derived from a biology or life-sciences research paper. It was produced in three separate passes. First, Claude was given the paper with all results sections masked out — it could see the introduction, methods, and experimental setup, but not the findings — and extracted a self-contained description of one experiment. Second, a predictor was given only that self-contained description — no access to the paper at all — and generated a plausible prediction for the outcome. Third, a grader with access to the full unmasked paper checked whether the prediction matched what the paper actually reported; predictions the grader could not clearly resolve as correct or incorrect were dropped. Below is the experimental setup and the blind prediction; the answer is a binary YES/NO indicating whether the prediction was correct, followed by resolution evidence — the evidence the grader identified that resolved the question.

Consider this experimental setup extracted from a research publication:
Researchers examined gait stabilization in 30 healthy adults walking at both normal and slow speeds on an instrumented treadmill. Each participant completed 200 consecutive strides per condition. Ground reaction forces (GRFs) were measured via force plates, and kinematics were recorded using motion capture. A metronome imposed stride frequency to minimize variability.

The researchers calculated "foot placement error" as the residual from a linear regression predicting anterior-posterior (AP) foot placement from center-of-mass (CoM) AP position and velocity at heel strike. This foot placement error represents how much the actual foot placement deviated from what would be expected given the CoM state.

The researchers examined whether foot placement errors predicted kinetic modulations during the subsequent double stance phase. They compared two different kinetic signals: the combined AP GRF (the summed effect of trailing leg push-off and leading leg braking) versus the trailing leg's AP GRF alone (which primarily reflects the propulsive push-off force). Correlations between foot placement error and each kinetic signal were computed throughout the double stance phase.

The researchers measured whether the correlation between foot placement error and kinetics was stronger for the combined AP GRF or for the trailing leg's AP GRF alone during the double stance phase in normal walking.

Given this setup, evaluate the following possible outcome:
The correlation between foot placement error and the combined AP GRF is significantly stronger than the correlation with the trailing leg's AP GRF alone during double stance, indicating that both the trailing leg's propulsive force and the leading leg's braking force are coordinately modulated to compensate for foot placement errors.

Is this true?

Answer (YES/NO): NO